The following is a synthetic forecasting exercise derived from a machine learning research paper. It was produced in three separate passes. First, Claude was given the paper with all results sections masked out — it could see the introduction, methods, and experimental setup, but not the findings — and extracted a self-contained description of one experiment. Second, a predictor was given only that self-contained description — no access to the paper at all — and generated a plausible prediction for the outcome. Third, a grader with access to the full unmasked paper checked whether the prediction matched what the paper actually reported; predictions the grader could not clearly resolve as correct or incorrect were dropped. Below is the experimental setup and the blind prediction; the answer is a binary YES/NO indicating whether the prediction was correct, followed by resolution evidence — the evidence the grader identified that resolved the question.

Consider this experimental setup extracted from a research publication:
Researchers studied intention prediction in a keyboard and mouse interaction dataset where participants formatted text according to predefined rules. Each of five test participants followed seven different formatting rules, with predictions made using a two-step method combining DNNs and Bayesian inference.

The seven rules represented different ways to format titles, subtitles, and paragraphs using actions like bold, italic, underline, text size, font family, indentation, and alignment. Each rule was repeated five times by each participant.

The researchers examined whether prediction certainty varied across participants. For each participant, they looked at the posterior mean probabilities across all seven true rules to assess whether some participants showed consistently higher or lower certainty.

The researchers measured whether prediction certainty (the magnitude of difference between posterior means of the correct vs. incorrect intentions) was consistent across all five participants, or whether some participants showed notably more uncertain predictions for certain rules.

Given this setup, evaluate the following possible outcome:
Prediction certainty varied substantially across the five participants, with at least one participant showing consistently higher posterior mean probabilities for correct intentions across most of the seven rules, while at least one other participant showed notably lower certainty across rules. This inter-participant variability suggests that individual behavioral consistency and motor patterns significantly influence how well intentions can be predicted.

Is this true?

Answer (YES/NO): NO